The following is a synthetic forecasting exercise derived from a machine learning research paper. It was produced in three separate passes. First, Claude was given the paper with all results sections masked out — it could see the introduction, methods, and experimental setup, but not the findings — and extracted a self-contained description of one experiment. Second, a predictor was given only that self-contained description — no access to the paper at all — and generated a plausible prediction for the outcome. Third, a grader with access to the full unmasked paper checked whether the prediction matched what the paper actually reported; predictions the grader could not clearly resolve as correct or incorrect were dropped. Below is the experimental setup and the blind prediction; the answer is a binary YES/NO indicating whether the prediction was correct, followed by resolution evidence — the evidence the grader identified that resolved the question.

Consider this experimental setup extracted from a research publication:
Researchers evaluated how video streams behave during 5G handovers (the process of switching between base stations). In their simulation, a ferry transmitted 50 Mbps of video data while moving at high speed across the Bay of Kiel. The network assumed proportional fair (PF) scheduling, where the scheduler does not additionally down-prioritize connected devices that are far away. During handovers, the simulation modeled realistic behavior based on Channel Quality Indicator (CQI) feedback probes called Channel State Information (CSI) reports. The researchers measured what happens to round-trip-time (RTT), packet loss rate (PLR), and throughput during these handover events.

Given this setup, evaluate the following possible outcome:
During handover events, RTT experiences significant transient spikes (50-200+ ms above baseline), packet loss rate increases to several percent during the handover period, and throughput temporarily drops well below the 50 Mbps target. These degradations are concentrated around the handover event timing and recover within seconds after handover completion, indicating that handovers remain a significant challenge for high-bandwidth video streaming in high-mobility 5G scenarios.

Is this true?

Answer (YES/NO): NO